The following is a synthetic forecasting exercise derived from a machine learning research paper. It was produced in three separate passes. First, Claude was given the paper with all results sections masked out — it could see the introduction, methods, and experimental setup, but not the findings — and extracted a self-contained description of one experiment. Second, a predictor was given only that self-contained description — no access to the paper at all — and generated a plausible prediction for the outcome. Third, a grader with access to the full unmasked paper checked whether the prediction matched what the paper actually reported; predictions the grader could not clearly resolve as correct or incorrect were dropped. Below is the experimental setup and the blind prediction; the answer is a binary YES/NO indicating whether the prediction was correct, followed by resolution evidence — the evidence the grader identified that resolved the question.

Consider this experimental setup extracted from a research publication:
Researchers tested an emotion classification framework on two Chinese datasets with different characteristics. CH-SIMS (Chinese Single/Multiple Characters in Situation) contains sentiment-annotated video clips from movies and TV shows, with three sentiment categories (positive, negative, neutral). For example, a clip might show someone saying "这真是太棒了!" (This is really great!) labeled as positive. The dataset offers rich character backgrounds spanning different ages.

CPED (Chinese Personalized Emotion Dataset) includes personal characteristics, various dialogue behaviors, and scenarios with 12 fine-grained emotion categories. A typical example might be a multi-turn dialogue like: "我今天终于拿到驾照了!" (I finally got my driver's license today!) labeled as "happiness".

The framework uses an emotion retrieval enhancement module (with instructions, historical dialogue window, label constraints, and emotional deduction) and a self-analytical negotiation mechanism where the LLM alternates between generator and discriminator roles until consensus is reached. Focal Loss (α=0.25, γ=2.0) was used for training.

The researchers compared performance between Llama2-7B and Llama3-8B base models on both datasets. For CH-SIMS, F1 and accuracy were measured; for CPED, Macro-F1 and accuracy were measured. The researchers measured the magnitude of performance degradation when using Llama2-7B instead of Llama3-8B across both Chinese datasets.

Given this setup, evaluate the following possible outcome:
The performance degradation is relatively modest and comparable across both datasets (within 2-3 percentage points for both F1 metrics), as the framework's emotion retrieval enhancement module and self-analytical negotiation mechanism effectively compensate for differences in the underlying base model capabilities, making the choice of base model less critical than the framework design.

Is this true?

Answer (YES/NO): NO